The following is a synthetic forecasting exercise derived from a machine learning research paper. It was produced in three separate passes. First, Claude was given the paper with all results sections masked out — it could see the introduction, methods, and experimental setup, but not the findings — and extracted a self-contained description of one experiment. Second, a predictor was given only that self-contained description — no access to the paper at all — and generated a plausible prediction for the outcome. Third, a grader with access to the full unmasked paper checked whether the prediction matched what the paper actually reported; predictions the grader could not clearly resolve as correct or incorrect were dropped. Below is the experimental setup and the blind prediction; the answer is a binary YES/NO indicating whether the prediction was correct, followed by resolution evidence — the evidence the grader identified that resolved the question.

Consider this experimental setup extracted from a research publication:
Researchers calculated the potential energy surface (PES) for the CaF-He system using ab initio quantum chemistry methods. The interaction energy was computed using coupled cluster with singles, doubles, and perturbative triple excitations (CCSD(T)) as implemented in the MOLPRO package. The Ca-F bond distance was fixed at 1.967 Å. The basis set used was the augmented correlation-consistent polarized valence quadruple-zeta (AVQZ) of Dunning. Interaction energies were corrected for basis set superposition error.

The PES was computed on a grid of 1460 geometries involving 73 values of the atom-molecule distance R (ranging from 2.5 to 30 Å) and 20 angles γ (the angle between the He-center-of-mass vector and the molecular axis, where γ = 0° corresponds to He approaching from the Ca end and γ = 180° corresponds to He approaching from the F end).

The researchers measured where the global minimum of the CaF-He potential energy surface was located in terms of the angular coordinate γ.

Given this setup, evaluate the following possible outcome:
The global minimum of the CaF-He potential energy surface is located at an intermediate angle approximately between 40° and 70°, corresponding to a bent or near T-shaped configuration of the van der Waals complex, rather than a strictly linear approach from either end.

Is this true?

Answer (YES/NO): NO